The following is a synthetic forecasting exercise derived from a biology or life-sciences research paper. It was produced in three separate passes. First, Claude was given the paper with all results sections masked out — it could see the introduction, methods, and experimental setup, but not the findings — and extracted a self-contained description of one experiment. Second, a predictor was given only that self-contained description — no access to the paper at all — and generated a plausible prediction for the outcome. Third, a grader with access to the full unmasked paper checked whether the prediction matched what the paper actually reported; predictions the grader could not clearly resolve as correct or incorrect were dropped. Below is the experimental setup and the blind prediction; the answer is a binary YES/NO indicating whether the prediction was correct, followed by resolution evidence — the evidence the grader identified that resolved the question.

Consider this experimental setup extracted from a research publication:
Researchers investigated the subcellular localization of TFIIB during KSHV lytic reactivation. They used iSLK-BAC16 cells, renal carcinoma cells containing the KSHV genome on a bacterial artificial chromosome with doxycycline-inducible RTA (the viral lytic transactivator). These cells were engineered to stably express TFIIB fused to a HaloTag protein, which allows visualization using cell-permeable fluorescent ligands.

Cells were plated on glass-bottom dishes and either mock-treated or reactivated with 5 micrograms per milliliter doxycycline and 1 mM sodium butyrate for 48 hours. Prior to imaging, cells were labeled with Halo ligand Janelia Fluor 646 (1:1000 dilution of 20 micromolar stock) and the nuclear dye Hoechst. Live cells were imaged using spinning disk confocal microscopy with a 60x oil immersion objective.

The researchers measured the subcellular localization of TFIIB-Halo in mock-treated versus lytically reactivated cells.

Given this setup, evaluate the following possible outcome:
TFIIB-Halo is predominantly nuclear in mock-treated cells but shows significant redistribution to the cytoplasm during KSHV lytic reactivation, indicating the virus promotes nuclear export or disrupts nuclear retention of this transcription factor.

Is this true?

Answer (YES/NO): NO